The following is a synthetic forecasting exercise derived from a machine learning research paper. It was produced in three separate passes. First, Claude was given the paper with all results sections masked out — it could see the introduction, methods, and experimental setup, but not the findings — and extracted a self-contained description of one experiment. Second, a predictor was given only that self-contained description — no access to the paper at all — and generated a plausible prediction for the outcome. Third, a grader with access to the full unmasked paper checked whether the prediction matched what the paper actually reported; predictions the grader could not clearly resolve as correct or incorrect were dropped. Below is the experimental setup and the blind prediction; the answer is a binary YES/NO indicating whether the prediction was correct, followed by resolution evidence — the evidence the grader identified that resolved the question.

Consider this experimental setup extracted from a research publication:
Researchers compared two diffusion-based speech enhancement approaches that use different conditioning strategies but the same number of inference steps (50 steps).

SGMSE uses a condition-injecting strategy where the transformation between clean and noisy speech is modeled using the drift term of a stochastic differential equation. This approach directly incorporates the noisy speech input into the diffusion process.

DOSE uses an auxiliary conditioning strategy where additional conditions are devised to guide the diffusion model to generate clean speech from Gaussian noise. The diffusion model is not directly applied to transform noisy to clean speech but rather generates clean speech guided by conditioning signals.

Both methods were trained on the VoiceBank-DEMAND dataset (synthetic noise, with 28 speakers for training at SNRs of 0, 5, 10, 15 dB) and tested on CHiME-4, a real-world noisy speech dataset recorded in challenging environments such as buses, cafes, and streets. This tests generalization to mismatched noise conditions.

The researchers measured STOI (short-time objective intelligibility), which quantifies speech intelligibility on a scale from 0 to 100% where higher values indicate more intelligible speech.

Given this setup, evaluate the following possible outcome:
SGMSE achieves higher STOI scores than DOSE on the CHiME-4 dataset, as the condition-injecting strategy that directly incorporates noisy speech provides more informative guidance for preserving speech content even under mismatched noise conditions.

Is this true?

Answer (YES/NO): NO